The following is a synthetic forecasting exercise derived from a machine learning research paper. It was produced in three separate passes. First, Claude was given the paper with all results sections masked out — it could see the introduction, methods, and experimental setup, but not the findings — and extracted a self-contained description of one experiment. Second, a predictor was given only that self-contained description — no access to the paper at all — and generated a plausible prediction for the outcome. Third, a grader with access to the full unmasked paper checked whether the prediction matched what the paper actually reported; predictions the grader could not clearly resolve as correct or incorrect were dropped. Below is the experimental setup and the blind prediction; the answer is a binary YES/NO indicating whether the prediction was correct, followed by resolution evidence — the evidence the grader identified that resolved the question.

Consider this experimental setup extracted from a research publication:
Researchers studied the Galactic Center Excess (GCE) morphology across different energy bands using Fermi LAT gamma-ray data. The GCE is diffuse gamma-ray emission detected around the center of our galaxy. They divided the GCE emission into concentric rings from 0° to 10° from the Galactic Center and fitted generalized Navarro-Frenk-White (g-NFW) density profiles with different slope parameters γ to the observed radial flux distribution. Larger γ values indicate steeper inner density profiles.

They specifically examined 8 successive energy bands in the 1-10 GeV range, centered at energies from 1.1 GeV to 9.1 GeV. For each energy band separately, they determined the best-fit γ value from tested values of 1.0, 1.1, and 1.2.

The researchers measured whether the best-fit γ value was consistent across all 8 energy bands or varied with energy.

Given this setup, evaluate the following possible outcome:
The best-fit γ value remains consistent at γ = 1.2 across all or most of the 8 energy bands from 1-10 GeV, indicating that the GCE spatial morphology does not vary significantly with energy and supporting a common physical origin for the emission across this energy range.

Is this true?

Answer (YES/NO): NO